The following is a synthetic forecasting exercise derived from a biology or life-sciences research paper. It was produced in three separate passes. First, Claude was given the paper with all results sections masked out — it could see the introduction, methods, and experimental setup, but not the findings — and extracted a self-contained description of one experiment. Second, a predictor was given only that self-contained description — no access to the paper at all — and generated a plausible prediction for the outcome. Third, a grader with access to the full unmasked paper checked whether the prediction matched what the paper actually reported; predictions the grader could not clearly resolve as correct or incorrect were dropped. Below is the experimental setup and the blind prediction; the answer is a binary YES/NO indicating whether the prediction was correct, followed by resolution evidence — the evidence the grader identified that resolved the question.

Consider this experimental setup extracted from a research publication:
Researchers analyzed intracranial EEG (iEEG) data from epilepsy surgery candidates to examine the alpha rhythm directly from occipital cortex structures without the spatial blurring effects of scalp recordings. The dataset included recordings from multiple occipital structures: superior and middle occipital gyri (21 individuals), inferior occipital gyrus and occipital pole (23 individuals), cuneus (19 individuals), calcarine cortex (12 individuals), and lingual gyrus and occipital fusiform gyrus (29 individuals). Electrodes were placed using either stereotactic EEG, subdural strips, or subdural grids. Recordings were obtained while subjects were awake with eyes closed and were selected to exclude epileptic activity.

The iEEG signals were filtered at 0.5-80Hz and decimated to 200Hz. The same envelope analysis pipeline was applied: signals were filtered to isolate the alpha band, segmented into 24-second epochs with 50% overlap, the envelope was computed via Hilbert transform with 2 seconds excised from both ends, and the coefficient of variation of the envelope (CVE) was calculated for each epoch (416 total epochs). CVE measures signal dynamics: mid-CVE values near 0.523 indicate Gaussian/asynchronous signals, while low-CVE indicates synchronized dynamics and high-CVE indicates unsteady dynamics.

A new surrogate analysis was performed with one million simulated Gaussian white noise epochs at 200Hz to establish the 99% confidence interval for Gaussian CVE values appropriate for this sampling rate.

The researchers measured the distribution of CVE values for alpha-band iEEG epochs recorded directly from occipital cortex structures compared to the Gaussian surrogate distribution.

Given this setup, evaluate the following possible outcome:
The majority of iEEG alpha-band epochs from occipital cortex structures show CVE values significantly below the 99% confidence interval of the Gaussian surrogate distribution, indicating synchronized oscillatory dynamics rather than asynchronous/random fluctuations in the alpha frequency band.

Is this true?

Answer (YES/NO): NO